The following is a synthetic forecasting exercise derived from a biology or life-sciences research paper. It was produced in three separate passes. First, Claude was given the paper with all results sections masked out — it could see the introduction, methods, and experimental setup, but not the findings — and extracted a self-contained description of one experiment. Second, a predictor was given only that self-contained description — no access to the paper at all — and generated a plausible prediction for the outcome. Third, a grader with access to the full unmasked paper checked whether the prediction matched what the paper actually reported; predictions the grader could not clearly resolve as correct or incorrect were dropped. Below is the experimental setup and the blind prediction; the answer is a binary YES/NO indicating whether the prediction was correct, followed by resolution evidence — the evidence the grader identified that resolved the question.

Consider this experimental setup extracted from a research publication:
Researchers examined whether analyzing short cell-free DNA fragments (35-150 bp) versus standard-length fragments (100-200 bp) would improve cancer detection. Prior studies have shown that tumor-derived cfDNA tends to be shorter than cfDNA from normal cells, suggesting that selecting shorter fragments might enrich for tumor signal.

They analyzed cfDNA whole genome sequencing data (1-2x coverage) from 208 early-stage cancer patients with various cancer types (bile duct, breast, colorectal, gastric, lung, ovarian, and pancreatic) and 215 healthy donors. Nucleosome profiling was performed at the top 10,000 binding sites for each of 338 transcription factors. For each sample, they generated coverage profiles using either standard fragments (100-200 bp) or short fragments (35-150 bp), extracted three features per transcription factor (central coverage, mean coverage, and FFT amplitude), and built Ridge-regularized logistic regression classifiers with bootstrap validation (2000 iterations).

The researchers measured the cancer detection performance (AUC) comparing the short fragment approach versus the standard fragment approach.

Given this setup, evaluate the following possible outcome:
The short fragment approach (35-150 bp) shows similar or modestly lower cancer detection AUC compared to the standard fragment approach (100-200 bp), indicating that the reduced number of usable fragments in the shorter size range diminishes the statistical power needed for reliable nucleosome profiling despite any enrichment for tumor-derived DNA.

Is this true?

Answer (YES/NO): YES